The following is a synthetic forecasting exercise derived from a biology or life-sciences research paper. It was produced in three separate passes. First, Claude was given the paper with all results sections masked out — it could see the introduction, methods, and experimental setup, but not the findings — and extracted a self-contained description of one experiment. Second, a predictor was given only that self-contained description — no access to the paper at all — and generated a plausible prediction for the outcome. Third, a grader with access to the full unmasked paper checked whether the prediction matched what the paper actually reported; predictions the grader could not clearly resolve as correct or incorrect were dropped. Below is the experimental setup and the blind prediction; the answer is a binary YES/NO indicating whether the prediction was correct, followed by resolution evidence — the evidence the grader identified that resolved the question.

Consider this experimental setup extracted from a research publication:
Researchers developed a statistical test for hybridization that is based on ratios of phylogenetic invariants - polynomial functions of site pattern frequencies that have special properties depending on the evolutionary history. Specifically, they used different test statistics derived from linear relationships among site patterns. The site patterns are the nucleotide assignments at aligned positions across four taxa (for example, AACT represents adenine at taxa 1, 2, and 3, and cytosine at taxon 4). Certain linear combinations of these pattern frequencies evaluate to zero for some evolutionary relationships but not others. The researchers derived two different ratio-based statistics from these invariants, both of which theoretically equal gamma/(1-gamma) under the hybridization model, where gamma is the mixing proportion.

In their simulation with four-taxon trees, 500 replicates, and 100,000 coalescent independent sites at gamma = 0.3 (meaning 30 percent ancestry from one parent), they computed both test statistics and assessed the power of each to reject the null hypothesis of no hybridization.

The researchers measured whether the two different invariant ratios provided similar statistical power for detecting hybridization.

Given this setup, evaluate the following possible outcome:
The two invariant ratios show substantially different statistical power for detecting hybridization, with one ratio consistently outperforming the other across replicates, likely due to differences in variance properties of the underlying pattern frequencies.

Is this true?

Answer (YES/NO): YES